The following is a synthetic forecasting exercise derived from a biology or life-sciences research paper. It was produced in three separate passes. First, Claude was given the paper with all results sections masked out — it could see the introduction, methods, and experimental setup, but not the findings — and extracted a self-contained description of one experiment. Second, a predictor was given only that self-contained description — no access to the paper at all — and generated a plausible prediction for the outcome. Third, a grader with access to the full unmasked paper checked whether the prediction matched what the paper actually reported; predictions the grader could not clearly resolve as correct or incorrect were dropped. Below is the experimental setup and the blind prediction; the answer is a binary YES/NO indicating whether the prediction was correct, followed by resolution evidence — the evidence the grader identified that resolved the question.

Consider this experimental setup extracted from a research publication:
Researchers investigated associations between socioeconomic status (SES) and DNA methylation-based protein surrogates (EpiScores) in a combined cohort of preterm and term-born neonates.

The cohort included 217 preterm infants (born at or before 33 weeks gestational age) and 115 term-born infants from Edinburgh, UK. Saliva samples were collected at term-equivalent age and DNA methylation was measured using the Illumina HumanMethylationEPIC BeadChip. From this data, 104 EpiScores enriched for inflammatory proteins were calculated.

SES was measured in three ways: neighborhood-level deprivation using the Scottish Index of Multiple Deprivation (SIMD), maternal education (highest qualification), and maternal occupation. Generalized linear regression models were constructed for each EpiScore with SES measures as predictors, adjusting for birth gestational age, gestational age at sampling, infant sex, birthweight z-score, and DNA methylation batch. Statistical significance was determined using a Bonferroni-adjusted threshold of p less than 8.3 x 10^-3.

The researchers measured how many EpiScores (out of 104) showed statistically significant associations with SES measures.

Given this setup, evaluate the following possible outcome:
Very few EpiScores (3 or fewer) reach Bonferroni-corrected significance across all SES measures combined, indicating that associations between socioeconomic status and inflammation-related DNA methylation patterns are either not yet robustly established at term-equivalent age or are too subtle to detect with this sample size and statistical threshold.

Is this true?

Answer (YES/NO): YES